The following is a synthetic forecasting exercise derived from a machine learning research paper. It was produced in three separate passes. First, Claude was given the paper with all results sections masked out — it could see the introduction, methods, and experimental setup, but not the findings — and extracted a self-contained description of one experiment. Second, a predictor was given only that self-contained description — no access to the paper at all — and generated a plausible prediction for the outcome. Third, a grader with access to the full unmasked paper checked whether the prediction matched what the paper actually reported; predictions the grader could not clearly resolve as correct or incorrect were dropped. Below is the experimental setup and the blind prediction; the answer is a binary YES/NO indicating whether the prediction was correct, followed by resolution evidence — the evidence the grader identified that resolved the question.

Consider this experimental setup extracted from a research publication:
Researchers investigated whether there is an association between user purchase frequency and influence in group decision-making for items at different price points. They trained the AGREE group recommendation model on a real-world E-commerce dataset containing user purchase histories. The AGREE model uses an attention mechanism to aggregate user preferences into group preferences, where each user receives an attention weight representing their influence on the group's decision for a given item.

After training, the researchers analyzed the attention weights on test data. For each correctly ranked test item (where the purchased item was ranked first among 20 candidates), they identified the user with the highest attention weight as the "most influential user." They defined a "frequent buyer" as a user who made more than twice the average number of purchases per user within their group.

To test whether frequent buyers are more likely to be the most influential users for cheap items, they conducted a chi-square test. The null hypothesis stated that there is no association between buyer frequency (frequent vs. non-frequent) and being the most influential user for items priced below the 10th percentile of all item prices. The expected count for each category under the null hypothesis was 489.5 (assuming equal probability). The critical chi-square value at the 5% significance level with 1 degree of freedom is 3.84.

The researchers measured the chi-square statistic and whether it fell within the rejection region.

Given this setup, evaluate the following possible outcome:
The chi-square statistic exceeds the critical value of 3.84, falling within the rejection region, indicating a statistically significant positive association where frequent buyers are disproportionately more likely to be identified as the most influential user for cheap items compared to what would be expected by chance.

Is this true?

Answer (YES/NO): YES